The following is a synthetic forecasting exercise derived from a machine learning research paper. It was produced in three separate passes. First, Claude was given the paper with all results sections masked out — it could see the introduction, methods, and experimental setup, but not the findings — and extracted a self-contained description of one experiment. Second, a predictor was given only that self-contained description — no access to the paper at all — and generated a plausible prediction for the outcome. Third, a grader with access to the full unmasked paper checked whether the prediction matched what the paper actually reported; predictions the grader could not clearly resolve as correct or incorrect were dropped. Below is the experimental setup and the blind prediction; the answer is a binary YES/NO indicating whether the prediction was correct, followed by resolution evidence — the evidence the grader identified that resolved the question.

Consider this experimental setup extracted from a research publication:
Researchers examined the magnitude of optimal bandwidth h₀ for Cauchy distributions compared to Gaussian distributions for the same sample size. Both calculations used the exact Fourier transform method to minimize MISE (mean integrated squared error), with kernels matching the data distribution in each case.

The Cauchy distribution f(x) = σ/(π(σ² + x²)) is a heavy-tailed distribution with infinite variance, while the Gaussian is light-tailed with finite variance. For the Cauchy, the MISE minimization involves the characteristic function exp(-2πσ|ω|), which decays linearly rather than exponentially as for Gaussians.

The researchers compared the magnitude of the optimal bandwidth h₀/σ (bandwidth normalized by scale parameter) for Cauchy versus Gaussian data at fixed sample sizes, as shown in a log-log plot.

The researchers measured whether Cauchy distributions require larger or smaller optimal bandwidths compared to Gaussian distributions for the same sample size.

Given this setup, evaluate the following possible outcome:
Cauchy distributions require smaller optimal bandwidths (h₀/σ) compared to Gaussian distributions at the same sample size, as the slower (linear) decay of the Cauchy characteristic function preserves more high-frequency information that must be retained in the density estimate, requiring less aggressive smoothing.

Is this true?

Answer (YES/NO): YES